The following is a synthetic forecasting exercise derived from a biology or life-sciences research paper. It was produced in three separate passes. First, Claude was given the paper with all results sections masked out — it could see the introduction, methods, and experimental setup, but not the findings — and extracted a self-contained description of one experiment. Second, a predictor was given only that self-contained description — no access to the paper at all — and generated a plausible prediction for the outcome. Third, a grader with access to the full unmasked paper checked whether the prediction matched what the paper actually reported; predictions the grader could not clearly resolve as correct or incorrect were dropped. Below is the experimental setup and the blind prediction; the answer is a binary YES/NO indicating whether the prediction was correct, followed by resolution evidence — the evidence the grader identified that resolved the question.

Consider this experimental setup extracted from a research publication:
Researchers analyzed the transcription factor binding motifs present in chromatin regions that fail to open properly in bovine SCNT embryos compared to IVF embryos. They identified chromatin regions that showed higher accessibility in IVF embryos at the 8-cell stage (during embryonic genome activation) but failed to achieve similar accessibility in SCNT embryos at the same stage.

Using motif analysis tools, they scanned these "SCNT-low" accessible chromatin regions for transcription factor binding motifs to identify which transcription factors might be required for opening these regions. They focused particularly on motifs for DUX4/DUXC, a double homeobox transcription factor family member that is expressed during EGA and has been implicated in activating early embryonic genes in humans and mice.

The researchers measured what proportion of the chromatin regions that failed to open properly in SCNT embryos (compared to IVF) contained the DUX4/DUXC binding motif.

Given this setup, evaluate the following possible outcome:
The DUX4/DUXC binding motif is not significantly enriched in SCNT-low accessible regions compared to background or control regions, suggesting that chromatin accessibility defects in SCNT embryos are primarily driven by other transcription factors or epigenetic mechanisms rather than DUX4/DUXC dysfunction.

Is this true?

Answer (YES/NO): NO